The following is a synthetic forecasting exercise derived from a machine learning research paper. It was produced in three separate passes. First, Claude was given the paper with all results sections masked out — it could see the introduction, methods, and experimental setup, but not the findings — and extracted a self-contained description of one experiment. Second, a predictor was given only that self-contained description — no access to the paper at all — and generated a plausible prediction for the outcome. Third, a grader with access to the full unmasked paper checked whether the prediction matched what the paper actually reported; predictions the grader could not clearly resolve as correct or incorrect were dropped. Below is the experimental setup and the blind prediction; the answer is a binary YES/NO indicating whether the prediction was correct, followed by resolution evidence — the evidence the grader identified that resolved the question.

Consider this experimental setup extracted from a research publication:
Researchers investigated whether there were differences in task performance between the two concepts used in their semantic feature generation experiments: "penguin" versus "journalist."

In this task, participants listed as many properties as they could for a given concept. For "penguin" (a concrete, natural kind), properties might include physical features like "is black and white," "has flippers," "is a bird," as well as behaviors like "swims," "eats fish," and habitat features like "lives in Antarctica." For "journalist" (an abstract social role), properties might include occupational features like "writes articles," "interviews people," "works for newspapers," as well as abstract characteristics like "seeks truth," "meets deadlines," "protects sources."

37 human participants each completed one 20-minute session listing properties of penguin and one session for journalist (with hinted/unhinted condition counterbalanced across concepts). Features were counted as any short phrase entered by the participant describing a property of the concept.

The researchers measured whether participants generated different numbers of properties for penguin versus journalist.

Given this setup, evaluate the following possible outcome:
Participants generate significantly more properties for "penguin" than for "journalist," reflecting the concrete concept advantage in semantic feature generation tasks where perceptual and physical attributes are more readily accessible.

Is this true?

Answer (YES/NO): NO